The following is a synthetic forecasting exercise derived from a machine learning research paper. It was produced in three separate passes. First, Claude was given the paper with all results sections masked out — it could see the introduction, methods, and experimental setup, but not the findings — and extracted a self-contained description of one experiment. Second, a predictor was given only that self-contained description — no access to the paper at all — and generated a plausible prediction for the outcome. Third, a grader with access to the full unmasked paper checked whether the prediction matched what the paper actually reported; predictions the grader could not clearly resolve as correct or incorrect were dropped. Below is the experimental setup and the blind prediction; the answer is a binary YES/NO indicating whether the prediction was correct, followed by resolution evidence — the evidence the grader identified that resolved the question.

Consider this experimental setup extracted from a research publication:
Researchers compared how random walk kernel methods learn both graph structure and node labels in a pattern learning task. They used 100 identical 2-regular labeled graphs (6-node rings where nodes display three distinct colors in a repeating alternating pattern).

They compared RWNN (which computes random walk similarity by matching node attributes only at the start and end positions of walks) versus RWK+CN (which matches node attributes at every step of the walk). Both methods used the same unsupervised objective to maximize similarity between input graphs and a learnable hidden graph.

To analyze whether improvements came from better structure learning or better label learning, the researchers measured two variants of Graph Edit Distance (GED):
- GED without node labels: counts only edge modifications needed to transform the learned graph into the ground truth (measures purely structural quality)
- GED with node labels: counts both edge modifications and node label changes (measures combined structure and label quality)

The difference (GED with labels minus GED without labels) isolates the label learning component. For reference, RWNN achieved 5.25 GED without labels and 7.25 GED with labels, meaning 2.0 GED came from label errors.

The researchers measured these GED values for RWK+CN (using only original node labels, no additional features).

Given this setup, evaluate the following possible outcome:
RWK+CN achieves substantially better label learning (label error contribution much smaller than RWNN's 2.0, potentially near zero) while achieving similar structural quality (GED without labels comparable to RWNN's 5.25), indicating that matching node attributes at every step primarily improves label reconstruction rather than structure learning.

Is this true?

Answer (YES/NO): NO